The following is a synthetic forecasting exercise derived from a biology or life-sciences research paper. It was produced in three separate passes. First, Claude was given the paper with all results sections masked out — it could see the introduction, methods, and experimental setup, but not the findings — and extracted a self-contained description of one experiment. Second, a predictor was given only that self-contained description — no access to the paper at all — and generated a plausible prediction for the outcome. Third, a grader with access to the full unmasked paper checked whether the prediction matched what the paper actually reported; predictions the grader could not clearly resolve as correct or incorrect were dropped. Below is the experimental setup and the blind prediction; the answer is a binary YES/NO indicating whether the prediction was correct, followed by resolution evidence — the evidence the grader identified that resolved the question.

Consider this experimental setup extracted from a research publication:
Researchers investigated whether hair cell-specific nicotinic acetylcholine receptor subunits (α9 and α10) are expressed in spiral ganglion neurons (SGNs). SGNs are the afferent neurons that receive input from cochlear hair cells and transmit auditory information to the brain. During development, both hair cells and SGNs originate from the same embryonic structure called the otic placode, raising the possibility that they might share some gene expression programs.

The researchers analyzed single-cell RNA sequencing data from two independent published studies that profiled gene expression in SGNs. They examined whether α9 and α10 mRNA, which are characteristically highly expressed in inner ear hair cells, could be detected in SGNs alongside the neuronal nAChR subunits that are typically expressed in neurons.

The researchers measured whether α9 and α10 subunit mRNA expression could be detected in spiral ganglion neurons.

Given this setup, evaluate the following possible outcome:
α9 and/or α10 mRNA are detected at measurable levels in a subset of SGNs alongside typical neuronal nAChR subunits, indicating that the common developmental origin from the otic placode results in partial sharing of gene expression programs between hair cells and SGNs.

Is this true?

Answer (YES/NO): YES